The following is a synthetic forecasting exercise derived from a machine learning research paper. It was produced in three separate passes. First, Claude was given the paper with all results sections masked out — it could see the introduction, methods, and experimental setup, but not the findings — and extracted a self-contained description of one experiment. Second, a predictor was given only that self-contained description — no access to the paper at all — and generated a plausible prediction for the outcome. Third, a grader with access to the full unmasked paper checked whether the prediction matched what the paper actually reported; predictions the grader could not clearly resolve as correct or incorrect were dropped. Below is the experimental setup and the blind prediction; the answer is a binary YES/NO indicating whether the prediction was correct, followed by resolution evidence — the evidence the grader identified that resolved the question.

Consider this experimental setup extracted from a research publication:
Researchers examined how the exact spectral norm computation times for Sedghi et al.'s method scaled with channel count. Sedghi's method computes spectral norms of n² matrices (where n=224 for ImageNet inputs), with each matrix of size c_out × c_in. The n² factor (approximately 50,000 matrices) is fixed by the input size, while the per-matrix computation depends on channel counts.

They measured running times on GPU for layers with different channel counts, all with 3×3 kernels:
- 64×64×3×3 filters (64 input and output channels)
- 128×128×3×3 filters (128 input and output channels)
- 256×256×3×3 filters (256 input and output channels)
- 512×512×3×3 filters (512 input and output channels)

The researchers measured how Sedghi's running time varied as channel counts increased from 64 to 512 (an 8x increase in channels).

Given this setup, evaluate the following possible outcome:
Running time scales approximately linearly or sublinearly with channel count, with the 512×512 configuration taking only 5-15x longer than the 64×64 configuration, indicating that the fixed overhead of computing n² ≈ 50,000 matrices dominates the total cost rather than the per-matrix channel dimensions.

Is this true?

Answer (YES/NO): NO